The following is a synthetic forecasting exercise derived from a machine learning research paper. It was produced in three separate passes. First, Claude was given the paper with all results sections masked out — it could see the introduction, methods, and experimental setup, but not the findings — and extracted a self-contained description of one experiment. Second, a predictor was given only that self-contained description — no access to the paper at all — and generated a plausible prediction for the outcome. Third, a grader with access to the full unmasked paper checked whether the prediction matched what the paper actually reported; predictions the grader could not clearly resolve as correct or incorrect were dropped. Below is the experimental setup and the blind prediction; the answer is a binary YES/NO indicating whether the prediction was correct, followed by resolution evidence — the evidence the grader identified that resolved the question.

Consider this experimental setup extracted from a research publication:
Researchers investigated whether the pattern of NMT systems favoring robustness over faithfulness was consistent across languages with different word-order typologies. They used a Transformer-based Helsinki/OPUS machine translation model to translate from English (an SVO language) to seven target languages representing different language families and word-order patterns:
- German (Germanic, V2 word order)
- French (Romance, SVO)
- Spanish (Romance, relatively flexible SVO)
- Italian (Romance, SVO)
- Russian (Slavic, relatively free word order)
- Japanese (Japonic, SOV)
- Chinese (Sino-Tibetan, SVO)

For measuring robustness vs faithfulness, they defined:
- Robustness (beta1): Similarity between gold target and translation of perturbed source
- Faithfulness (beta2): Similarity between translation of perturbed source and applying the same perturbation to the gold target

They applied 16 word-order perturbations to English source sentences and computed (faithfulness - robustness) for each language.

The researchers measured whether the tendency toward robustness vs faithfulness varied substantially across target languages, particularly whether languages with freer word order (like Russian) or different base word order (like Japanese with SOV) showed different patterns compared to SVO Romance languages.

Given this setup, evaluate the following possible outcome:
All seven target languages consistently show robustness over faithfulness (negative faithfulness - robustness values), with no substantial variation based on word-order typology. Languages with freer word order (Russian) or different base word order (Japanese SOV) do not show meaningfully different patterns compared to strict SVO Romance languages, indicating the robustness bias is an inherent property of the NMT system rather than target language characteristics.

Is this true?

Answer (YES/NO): NO